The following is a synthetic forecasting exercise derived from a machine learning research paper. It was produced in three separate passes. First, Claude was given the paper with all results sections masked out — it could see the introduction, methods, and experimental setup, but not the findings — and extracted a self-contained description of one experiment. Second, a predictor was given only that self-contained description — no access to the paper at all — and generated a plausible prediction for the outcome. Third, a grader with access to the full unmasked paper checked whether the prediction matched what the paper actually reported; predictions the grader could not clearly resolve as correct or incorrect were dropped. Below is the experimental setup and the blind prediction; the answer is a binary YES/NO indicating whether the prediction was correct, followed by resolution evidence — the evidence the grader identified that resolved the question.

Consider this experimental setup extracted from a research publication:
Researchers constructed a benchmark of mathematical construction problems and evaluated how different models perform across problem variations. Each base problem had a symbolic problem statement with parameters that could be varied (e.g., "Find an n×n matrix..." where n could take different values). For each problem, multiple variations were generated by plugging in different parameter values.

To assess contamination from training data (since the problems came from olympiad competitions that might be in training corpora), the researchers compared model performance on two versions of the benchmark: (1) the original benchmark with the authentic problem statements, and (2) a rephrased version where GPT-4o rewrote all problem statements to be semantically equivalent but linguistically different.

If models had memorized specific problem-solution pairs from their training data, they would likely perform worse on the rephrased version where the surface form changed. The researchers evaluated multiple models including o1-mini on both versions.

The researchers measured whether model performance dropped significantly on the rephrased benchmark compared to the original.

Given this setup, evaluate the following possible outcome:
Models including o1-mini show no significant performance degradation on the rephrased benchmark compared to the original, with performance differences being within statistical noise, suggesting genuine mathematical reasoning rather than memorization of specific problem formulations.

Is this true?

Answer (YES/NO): NO